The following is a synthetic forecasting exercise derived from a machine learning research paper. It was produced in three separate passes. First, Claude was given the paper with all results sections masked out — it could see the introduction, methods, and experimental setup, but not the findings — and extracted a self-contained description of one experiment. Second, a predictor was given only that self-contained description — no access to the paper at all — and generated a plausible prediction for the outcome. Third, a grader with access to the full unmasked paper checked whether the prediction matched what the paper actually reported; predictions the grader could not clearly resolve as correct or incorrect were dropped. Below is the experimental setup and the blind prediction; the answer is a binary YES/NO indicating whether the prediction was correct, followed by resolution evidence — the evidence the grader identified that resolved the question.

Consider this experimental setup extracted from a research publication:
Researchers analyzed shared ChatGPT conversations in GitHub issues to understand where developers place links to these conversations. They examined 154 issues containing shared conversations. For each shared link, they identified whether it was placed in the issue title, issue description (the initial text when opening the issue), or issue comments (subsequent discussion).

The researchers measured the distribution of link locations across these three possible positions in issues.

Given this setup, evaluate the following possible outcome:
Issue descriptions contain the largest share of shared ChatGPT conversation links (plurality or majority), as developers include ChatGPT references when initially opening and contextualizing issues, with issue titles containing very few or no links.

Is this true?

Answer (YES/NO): NO